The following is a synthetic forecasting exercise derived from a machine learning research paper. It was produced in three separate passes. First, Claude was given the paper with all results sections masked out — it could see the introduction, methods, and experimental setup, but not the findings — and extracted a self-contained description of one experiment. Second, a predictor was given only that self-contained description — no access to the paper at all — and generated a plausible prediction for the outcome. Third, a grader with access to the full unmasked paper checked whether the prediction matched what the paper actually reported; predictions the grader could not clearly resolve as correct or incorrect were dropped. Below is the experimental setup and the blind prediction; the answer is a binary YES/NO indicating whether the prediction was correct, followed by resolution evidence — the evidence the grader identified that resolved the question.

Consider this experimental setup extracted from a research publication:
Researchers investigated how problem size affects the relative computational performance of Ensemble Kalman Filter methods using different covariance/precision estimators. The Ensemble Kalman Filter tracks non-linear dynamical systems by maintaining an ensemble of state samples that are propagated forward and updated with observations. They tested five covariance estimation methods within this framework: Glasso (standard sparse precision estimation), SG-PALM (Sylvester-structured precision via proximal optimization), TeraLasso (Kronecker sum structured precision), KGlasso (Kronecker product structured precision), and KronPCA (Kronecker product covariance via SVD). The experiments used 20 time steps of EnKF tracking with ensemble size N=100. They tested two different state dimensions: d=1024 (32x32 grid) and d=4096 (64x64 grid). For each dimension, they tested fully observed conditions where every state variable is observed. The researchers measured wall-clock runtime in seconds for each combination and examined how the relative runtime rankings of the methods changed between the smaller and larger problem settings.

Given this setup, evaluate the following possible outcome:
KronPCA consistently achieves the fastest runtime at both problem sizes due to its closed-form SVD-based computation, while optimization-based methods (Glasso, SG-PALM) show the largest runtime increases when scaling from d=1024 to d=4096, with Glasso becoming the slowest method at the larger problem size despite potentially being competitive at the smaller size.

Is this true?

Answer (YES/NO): NO